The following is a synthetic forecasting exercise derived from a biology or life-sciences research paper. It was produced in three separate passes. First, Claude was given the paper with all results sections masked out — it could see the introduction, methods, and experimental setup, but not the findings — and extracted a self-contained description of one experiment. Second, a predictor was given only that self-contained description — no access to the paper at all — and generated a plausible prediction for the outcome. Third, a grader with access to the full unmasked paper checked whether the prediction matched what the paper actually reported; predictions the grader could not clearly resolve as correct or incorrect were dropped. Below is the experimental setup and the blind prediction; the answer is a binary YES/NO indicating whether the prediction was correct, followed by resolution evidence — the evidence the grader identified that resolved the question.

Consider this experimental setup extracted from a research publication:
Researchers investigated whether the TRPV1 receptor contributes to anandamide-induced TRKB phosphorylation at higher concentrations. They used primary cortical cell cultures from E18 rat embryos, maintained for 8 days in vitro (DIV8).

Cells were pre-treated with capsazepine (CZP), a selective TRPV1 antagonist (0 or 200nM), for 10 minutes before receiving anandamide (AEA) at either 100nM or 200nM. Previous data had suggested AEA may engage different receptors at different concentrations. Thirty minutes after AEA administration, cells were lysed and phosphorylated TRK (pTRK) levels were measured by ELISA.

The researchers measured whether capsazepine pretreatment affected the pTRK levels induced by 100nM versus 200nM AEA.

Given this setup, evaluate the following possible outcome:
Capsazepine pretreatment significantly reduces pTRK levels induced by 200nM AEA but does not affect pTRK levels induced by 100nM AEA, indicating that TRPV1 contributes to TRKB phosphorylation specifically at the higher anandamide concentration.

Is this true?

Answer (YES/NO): YES